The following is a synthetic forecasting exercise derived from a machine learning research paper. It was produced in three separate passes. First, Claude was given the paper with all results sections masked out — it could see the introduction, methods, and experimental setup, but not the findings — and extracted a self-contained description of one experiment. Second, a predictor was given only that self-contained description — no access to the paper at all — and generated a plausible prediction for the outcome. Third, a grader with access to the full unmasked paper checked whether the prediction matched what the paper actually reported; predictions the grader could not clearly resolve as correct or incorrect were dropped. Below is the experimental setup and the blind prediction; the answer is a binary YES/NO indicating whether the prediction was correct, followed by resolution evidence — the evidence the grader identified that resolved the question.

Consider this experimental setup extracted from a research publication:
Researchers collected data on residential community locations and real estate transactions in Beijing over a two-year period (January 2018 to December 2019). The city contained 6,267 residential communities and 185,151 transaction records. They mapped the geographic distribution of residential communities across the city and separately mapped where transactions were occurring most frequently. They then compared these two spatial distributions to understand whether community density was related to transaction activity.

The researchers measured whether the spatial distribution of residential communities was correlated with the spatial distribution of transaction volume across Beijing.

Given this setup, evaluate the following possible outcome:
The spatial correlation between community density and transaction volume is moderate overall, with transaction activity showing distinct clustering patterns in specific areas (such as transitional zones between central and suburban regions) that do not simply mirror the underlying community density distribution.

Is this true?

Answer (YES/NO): NO